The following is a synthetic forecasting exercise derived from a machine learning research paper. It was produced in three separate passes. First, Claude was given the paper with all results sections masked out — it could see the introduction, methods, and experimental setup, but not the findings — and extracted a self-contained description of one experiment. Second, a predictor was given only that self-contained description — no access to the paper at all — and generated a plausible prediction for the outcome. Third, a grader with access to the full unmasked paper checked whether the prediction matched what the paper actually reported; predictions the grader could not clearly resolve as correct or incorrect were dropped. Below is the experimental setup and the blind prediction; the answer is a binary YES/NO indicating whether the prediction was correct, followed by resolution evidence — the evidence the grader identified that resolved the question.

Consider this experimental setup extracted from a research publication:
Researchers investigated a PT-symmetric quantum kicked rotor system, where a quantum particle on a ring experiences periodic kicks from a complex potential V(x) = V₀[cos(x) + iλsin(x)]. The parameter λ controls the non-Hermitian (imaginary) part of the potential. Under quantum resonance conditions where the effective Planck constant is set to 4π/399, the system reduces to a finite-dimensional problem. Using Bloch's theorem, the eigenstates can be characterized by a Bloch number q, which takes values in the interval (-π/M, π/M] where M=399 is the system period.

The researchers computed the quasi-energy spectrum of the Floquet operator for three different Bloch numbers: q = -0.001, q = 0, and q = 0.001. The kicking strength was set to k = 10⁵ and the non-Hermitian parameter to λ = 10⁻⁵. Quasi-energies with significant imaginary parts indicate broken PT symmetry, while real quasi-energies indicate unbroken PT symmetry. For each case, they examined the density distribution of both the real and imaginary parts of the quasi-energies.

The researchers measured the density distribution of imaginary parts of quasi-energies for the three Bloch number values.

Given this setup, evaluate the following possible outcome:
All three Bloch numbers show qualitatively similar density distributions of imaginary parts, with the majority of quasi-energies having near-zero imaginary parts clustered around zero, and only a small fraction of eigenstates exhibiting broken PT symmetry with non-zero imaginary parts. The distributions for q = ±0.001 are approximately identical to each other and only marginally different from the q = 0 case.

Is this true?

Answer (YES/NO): NO